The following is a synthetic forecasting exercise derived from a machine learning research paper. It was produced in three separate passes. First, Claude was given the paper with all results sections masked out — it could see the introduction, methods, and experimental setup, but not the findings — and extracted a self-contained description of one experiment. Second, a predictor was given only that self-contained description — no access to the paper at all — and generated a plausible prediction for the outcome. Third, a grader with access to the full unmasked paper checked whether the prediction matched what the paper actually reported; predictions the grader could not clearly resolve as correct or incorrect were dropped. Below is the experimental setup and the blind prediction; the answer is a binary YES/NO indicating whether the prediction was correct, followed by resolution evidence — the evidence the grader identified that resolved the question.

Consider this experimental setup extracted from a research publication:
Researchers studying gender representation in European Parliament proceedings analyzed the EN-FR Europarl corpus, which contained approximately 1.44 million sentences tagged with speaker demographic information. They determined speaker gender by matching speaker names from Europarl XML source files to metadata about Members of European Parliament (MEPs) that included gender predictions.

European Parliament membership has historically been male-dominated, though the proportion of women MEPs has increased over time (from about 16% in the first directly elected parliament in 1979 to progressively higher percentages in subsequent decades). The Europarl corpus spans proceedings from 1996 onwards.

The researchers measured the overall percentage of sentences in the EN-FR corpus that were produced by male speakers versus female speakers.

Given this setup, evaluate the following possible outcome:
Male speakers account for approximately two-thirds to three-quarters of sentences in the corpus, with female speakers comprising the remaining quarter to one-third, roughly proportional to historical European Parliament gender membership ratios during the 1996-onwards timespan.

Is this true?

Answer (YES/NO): YES